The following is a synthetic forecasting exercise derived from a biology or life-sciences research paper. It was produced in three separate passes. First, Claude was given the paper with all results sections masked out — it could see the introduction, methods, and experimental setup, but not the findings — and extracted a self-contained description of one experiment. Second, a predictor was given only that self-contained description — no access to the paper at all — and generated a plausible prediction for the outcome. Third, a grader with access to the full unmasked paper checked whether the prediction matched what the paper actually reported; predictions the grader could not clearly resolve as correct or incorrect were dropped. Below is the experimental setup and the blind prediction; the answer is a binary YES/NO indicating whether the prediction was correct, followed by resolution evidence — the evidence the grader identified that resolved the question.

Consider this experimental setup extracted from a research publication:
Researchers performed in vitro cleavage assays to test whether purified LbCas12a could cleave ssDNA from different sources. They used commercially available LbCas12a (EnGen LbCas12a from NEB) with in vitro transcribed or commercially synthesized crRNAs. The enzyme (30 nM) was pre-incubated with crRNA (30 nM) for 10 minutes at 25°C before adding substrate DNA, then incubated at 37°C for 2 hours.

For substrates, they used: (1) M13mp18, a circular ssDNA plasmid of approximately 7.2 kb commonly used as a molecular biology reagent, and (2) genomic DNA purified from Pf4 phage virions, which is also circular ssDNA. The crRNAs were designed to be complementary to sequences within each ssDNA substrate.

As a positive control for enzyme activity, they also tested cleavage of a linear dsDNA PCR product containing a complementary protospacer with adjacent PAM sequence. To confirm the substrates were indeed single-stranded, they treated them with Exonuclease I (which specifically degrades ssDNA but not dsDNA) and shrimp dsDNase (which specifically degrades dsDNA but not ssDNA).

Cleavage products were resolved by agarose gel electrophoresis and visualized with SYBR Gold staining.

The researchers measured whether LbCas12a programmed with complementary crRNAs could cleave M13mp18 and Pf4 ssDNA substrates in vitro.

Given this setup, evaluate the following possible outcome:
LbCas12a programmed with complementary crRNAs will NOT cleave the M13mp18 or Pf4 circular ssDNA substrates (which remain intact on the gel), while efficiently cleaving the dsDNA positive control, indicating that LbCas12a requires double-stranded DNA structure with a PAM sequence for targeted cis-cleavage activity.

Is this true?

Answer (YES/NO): NO